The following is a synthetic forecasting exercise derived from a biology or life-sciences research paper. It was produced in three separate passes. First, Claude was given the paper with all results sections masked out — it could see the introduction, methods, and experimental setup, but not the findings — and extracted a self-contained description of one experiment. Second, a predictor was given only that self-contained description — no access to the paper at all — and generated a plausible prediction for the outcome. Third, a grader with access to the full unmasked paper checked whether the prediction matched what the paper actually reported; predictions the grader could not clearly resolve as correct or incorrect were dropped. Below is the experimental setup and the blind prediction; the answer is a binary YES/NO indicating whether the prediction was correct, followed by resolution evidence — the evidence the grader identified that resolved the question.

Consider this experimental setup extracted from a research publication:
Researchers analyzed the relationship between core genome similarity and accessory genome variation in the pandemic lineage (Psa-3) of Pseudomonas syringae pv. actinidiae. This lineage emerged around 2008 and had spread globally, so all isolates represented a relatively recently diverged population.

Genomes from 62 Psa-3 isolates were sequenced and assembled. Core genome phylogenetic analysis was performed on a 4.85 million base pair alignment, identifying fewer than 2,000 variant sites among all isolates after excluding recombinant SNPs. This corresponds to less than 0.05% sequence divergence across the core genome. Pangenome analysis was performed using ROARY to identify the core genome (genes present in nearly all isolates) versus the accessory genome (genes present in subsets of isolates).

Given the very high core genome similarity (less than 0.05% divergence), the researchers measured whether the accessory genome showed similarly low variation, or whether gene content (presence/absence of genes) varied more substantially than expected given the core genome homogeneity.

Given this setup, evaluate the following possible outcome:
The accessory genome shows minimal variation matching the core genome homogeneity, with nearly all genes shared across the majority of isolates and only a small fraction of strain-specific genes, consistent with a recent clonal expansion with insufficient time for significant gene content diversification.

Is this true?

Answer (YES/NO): NO